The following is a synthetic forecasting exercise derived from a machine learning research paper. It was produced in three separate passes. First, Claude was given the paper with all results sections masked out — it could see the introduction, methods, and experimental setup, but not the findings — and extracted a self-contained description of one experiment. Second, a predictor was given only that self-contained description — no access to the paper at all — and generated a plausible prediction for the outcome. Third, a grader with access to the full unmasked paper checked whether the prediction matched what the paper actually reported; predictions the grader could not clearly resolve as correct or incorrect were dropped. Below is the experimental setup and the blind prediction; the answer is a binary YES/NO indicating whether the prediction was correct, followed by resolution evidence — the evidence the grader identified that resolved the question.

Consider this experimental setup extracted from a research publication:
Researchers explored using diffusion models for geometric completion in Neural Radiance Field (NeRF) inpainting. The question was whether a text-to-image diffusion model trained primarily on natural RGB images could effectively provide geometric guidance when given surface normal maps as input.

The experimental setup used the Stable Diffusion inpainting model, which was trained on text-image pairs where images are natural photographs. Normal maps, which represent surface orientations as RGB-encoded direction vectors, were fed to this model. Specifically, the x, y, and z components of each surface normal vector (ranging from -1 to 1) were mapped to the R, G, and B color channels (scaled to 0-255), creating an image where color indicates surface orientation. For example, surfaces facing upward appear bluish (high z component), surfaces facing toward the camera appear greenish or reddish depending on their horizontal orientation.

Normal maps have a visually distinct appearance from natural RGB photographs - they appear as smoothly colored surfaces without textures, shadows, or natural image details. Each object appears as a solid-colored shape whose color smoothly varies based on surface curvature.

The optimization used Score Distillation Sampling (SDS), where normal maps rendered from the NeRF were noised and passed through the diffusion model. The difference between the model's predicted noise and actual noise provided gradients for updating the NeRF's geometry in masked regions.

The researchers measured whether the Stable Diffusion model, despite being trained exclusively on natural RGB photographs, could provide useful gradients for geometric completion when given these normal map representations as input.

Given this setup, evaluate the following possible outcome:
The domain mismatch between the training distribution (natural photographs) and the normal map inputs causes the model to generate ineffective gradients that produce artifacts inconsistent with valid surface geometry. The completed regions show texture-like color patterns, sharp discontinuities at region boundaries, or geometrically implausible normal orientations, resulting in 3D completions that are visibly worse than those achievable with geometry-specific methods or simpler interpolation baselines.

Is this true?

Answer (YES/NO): NO